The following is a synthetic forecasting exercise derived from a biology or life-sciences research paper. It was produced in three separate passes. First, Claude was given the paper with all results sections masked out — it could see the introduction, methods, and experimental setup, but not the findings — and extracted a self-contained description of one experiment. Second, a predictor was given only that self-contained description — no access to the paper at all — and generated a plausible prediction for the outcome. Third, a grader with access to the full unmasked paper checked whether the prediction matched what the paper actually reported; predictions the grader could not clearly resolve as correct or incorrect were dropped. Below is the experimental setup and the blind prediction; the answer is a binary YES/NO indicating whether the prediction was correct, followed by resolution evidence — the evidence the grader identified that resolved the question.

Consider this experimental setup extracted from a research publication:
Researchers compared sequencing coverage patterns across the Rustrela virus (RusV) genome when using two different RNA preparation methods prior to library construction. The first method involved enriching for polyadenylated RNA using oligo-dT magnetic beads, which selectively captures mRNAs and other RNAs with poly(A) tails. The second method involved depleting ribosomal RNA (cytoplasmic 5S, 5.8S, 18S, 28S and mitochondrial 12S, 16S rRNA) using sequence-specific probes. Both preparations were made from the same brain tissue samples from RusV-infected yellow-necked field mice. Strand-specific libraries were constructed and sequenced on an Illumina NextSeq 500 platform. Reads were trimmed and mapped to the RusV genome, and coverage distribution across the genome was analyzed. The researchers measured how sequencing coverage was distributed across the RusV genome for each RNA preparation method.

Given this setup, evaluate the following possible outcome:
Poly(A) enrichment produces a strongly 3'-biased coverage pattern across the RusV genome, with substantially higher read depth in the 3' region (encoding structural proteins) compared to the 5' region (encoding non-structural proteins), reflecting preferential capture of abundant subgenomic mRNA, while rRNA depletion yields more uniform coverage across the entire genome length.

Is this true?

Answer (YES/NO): NO